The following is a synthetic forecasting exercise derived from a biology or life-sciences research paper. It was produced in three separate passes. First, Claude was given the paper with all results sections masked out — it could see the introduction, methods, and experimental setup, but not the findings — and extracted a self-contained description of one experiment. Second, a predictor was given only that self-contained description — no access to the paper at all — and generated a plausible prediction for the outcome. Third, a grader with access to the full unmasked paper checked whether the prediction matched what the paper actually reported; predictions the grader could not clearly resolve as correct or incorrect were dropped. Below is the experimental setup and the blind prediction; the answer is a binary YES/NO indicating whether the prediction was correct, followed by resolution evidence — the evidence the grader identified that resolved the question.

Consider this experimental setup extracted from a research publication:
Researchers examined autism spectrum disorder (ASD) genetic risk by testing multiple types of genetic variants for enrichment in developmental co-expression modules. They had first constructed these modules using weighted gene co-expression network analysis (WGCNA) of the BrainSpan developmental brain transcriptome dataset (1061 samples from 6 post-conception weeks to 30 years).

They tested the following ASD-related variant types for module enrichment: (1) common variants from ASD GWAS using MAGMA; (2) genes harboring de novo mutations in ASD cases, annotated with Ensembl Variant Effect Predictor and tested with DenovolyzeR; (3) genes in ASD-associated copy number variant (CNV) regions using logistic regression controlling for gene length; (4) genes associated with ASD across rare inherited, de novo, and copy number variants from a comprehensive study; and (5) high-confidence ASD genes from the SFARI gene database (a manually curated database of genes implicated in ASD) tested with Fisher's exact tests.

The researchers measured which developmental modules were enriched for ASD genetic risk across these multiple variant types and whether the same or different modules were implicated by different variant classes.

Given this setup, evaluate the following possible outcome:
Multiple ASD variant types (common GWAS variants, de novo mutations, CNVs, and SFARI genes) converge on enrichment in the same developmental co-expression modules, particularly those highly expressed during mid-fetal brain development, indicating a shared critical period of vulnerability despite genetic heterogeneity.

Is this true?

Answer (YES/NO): NO